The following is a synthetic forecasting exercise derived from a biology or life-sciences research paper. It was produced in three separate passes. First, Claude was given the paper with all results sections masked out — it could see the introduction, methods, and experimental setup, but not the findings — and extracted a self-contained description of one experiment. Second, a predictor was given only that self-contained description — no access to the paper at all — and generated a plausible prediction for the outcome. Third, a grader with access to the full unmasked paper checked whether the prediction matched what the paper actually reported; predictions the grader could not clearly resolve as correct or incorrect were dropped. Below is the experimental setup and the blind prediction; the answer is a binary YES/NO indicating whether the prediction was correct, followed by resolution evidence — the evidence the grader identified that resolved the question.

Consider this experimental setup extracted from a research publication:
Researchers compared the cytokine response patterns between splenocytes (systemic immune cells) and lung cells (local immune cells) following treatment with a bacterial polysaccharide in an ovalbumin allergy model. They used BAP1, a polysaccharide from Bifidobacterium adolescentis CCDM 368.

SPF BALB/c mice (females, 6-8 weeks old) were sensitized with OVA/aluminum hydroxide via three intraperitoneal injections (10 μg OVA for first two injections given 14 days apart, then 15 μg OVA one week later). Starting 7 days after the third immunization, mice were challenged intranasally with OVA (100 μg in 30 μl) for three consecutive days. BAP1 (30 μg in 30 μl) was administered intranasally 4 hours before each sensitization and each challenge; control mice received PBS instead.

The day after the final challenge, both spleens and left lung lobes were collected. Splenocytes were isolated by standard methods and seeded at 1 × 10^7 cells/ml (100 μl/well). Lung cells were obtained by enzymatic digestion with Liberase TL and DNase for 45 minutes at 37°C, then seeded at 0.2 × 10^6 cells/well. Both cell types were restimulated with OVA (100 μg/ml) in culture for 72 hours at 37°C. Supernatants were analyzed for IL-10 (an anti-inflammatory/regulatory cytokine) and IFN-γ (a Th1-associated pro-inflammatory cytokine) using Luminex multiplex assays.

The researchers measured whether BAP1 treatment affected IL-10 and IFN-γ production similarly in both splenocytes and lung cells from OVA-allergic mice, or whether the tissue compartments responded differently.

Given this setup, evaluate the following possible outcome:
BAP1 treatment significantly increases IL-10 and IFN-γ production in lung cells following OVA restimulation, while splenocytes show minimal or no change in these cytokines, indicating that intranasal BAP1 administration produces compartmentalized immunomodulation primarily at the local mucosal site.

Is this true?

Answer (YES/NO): NO